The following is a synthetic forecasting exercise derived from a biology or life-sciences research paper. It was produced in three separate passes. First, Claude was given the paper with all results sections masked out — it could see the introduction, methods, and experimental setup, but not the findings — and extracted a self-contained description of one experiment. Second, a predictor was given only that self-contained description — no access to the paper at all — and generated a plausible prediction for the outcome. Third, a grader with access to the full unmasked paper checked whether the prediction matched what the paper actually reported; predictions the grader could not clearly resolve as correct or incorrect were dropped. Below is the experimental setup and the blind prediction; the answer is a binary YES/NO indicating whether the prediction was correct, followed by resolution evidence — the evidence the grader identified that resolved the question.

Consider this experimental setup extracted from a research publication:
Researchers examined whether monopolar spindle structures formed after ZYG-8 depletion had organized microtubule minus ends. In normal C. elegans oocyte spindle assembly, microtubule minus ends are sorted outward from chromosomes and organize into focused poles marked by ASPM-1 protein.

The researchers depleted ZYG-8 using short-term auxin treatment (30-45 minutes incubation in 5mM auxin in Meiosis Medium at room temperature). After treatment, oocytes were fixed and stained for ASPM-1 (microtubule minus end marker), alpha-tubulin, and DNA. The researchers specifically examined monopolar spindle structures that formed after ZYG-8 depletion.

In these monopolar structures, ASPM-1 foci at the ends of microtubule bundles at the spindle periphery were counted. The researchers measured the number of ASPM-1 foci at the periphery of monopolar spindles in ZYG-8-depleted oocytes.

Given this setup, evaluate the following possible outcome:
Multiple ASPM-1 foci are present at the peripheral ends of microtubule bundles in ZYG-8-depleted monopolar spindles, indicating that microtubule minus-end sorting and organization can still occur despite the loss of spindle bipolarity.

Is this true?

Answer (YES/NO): YES